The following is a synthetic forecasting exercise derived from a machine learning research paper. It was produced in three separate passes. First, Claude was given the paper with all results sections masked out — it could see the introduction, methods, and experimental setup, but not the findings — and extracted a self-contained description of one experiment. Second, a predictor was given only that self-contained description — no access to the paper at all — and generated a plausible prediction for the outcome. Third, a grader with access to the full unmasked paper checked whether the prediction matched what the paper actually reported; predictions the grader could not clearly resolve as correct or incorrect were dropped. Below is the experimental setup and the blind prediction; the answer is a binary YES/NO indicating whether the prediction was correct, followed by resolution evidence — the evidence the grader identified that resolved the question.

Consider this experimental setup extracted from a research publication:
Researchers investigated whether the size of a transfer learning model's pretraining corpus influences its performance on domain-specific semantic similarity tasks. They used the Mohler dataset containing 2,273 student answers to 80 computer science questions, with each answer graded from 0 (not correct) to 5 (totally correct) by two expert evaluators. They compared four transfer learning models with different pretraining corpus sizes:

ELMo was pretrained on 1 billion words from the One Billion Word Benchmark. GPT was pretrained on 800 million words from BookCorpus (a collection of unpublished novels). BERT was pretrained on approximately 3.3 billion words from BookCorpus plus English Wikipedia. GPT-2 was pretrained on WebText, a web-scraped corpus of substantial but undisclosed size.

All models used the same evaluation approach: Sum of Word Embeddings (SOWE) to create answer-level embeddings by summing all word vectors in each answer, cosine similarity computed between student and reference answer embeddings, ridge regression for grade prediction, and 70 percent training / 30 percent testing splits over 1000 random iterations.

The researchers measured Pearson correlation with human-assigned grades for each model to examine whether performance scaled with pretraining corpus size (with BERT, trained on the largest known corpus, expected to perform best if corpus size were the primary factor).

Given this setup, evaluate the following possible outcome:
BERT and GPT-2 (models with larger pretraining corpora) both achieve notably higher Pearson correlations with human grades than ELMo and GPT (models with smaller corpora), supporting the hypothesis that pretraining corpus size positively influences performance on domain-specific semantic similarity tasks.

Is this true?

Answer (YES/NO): NO